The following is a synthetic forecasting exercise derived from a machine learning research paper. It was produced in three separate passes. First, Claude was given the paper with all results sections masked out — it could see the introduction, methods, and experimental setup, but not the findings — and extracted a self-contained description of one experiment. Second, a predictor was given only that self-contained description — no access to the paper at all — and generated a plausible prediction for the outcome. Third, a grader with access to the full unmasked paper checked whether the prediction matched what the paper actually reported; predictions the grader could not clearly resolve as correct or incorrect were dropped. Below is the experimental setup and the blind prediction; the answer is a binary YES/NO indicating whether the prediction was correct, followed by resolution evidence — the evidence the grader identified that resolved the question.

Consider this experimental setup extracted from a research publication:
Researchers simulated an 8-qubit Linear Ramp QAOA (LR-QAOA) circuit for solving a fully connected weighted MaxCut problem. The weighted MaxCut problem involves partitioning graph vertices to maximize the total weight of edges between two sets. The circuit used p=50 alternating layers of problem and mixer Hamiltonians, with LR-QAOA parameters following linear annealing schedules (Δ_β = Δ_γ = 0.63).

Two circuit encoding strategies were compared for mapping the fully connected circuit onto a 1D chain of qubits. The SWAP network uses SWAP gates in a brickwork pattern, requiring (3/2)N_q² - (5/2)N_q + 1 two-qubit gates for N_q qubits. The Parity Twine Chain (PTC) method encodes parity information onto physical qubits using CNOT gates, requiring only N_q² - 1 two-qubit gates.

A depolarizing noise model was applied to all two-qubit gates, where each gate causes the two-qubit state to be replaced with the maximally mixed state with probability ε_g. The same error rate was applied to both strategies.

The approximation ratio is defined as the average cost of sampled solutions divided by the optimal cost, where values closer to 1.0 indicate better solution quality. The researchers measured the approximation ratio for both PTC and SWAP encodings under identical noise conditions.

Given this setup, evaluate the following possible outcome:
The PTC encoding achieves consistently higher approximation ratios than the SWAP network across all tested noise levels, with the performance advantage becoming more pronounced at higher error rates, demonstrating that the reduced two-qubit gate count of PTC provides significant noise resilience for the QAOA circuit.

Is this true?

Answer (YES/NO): NO